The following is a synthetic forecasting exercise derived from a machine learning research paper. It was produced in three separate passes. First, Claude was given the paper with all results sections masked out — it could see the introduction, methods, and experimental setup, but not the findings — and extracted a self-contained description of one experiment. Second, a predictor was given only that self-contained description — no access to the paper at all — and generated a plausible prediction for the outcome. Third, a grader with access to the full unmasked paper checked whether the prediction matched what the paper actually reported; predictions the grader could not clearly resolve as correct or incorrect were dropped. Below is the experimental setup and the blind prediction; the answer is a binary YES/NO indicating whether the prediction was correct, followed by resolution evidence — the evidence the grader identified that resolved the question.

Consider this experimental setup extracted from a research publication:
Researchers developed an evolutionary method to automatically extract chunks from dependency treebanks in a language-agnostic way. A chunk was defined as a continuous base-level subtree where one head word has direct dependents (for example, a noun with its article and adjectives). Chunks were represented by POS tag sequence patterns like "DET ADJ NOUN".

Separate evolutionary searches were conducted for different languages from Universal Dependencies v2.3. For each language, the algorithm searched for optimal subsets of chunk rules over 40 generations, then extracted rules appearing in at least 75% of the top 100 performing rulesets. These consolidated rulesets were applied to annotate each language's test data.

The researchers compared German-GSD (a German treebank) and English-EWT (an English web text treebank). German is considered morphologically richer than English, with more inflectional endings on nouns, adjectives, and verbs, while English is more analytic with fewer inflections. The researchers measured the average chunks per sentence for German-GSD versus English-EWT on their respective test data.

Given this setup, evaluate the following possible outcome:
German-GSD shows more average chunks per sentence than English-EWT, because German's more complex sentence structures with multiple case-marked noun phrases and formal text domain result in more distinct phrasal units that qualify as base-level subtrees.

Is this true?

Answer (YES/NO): YES